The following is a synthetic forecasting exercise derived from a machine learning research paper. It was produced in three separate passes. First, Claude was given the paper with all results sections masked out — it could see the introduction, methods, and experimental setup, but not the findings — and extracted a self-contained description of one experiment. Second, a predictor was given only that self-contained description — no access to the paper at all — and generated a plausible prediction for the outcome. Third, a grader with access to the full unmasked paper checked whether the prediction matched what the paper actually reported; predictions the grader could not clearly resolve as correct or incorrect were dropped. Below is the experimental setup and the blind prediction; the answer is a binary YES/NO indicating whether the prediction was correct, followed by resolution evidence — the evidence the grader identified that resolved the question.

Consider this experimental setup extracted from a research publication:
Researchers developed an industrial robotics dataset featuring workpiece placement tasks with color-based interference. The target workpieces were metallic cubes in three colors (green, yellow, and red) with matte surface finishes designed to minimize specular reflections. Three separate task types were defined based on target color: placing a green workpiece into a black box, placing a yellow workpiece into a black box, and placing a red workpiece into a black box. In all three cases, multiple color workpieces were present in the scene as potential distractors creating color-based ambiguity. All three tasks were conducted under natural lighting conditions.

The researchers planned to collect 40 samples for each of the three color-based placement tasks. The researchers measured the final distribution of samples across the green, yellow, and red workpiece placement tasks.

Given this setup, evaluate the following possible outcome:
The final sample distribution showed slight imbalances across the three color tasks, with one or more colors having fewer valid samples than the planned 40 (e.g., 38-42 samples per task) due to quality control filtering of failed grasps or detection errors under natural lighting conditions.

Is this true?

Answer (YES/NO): NO